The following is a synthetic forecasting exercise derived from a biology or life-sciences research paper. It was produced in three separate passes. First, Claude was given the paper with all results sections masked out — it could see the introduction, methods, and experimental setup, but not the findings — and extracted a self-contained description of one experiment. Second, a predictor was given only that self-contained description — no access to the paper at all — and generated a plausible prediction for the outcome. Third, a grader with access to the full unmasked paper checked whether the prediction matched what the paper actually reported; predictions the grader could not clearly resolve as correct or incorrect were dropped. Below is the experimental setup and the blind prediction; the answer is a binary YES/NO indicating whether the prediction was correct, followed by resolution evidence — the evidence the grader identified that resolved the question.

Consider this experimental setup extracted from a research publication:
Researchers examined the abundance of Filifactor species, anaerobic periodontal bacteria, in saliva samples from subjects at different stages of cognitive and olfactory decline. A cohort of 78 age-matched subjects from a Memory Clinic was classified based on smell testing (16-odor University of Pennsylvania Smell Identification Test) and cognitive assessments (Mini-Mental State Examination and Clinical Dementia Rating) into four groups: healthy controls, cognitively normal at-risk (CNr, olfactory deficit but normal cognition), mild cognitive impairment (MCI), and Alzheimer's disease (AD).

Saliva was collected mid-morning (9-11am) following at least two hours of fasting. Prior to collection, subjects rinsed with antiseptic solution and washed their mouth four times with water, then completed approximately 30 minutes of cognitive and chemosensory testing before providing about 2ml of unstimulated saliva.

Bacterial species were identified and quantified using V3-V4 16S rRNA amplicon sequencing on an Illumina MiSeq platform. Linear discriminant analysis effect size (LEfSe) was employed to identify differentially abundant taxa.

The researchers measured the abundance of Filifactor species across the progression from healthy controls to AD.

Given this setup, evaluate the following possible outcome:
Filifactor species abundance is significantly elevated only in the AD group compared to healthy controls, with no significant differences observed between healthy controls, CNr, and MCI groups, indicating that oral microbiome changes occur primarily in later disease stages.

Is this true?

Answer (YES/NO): NO